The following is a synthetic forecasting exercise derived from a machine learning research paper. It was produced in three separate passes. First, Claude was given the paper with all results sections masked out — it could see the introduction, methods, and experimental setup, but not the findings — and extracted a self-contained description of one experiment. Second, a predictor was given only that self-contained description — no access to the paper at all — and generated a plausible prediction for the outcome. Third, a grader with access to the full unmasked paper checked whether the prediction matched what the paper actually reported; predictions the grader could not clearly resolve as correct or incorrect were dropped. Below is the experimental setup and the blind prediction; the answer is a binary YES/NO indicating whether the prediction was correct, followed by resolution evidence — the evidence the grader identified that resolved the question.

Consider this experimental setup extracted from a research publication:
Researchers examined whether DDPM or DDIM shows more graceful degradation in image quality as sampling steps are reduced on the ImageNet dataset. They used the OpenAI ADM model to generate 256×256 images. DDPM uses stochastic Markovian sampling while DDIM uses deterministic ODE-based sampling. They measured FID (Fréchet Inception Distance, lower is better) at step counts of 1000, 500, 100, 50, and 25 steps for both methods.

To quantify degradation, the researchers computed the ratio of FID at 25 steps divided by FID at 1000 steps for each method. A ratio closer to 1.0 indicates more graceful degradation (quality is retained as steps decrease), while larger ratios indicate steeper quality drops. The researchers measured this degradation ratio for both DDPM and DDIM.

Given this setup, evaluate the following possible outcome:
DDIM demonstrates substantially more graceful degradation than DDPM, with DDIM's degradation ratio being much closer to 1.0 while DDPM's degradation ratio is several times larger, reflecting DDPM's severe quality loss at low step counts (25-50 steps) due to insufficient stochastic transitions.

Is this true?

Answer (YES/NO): NO